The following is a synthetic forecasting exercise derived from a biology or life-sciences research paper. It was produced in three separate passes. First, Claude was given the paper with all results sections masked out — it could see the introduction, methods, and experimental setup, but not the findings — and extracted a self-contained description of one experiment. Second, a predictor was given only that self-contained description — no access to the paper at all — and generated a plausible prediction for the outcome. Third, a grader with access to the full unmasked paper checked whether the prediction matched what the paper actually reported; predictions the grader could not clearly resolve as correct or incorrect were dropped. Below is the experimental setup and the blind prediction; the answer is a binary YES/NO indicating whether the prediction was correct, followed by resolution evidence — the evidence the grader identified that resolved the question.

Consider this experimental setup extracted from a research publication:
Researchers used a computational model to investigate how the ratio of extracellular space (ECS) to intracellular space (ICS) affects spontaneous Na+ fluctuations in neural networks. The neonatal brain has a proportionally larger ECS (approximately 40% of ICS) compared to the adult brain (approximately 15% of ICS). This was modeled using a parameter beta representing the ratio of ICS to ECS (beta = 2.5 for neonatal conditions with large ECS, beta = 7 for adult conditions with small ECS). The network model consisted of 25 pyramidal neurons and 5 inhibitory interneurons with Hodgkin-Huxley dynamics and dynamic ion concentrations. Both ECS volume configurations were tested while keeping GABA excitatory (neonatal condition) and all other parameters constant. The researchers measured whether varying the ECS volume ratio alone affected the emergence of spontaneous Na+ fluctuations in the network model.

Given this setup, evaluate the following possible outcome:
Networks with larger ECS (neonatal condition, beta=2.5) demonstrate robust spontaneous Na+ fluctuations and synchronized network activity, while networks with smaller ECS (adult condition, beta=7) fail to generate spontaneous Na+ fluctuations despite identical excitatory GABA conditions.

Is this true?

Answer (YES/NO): NO